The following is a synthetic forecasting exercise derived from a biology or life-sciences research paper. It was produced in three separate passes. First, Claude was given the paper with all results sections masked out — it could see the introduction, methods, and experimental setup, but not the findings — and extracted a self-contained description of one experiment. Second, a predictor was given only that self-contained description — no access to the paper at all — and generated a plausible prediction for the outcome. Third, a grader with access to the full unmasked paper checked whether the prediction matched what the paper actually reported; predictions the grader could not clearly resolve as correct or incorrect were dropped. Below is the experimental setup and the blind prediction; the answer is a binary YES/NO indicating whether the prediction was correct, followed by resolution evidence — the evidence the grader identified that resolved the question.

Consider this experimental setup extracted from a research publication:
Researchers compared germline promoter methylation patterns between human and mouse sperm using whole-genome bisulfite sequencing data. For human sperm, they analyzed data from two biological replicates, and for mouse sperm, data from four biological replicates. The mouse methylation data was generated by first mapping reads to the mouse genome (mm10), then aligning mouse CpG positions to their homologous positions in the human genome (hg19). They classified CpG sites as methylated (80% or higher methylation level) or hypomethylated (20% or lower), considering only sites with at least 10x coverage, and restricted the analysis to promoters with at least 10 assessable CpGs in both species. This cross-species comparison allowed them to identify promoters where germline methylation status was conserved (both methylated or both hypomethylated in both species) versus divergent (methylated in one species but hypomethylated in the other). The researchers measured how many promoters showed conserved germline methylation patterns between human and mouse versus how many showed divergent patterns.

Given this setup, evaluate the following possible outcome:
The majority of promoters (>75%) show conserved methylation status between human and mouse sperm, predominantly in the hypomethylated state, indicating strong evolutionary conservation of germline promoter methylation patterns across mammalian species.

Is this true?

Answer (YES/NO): YES